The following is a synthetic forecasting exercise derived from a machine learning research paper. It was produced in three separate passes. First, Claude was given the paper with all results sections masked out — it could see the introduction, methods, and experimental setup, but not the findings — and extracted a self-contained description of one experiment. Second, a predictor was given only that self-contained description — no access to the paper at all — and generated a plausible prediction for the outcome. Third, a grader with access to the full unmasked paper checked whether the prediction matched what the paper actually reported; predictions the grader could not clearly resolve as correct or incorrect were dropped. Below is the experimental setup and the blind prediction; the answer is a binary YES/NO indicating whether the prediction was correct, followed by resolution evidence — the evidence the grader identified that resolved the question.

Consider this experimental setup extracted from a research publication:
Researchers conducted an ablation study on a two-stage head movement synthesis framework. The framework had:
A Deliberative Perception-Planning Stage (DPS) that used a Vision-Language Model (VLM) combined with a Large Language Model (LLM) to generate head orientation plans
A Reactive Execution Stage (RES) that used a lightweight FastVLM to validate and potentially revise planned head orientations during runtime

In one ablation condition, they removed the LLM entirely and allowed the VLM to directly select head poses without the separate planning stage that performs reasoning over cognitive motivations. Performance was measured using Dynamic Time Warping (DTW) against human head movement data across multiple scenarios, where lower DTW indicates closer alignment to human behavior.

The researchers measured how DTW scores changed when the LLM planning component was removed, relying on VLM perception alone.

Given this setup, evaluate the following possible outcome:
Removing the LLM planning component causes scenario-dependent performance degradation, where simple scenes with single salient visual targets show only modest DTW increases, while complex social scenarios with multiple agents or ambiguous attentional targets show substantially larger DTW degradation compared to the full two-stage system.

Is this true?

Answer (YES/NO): NO